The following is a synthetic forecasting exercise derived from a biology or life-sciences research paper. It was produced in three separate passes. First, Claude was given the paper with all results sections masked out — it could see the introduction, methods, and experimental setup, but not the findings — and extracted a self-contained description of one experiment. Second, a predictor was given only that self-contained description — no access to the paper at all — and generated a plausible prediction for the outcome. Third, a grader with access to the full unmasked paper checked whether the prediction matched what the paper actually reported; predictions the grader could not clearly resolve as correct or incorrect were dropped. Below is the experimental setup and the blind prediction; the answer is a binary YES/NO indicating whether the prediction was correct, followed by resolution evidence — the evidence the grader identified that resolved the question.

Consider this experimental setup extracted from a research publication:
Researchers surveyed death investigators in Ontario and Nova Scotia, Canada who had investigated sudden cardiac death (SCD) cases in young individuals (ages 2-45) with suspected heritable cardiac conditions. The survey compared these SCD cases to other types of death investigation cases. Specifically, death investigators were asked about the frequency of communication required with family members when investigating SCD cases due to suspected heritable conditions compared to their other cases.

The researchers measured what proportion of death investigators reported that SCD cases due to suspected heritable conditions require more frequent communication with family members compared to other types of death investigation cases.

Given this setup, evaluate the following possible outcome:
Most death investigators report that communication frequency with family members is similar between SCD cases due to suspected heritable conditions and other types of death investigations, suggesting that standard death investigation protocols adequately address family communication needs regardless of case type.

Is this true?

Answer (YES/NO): NO